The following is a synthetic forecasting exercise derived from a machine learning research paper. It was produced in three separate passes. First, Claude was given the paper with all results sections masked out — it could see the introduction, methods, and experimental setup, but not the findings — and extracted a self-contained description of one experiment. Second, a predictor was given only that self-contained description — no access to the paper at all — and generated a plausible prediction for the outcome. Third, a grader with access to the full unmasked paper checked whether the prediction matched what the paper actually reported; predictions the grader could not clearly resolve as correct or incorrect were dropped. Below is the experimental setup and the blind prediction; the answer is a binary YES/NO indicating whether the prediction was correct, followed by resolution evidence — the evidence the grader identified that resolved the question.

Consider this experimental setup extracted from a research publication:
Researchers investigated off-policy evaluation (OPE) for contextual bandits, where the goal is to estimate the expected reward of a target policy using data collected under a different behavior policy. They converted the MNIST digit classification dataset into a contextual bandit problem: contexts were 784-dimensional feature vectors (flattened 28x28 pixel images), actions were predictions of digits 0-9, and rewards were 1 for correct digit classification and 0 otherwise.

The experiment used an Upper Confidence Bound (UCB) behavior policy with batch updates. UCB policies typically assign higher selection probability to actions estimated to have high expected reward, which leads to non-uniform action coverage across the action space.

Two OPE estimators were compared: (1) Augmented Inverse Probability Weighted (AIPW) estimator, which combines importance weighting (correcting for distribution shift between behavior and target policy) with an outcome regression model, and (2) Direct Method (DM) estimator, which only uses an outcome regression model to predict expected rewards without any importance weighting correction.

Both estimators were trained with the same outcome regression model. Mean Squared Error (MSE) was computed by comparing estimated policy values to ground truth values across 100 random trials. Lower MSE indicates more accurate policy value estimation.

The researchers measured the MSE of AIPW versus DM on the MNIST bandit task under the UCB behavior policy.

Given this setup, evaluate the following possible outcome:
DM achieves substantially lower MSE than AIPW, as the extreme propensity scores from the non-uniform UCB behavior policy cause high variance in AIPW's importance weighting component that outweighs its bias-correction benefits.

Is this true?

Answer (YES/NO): NO